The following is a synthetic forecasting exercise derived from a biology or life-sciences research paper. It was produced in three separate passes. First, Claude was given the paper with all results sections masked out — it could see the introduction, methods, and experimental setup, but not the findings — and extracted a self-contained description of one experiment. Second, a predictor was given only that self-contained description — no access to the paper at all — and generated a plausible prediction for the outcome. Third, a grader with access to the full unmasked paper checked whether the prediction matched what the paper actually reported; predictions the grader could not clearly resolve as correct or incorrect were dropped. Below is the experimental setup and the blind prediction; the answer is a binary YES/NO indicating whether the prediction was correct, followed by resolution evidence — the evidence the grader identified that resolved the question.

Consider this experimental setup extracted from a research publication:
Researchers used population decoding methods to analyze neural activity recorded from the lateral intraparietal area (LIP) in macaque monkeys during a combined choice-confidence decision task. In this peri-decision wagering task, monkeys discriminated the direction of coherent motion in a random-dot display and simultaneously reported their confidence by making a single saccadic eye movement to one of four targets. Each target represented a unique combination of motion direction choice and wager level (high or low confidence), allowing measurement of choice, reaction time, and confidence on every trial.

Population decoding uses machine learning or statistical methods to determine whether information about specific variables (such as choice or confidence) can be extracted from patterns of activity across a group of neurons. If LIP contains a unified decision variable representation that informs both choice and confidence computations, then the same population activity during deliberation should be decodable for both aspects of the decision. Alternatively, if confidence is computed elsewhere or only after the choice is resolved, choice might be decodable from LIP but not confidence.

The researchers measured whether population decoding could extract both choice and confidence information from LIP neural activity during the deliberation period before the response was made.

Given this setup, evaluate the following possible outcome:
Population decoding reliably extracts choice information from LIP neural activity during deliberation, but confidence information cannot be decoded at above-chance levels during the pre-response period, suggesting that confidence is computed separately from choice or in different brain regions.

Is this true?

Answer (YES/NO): NO